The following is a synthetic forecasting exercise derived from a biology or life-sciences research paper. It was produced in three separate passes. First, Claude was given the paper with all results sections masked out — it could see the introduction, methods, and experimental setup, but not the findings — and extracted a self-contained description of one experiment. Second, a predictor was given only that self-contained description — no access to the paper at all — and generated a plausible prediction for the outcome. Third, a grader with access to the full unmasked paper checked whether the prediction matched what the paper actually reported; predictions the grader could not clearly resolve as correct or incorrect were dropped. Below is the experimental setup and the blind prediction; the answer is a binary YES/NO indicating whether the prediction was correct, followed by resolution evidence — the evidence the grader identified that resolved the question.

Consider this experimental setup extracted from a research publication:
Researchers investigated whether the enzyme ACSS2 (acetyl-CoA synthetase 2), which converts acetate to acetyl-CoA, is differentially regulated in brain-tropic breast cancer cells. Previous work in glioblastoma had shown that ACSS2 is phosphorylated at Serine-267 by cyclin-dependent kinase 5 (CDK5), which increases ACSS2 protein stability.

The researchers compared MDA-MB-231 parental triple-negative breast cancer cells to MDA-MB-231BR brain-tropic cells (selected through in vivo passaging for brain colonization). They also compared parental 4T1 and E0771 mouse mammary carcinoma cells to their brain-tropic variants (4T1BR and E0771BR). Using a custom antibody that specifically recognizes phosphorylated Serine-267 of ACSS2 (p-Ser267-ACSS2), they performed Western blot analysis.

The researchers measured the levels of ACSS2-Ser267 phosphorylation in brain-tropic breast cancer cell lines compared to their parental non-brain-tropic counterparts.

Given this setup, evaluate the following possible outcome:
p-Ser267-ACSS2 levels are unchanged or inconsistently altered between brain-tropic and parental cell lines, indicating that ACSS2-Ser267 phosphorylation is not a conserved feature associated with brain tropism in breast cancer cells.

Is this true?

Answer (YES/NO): NO